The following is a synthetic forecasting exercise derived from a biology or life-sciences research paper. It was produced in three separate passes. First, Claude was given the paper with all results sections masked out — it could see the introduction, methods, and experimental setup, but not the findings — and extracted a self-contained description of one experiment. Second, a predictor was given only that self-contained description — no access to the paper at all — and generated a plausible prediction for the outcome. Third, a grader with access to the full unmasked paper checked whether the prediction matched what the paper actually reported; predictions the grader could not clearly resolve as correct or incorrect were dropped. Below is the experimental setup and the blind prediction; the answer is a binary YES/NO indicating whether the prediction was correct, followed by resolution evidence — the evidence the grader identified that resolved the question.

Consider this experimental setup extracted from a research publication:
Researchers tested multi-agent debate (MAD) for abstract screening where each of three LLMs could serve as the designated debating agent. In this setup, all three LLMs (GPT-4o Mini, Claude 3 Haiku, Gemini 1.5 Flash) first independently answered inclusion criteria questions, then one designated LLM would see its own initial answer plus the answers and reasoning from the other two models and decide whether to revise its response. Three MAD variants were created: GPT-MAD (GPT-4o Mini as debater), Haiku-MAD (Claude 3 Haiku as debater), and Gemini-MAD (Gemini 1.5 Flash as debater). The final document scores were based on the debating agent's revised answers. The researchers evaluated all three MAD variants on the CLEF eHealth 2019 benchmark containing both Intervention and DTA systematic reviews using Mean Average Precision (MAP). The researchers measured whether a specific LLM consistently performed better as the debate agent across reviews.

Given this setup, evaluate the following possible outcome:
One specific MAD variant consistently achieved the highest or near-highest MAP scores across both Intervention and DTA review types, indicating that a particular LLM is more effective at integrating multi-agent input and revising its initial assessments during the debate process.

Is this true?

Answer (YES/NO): NO